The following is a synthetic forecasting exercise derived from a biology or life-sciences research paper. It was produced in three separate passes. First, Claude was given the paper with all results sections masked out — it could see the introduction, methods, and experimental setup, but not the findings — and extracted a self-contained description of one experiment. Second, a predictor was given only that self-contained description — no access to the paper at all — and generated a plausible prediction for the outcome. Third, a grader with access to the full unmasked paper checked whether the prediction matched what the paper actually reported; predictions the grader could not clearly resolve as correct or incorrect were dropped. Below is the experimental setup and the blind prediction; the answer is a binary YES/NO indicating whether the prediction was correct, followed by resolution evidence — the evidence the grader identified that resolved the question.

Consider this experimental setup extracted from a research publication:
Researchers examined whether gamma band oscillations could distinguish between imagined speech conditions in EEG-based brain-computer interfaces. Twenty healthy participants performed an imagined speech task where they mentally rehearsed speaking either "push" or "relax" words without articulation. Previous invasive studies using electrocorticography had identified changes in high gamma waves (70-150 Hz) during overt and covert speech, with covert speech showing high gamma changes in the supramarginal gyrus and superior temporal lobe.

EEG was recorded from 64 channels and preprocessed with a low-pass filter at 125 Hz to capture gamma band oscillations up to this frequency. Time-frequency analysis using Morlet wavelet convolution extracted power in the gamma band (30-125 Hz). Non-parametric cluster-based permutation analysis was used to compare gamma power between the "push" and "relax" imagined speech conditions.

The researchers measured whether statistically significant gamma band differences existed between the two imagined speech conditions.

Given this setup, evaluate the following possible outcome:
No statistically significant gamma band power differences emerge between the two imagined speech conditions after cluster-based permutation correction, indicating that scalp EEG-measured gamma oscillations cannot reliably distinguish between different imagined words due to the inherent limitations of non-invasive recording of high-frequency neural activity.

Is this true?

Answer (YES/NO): YES